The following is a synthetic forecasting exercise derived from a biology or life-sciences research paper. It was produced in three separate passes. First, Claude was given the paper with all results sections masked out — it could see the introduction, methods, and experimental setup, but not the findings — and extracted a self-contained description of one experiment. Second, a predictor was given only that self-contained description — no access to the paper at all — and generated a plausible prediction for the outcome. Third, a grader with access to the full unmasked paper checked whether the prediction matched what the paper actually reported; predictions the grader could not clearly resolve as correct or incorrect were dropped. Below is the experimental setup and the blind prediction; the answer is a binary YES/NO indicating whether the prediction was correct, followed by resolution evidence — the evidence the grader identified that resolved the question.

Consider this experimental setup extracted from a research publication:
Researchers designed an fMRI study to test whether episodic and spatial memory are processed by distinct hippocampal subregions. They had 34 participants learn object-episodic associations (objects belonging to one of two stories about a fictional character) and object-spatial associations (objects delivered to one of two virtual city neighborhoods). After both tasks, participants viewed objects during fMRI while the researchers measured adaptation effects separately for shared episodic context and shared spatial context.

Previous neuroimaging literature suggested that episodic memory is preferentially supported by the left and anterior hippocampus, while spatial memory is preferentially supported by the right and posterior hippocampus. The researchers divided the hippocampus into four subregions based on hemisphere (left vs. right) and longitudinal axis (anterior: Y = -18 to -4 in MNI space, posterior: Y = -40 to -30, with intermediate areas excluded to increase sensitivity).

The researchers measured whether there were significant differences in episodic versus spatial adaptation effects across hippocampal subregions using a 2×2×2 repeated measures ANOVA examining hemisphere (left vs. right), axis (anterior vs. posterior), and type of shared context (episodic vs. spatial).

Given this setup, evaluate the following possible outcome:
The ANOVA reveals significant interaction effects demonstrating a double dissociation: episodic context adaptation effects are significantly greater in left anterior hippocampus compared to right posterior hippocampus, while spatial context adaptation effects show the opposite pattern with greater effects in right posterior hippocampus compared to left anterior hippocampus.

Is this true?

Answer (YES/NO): NO